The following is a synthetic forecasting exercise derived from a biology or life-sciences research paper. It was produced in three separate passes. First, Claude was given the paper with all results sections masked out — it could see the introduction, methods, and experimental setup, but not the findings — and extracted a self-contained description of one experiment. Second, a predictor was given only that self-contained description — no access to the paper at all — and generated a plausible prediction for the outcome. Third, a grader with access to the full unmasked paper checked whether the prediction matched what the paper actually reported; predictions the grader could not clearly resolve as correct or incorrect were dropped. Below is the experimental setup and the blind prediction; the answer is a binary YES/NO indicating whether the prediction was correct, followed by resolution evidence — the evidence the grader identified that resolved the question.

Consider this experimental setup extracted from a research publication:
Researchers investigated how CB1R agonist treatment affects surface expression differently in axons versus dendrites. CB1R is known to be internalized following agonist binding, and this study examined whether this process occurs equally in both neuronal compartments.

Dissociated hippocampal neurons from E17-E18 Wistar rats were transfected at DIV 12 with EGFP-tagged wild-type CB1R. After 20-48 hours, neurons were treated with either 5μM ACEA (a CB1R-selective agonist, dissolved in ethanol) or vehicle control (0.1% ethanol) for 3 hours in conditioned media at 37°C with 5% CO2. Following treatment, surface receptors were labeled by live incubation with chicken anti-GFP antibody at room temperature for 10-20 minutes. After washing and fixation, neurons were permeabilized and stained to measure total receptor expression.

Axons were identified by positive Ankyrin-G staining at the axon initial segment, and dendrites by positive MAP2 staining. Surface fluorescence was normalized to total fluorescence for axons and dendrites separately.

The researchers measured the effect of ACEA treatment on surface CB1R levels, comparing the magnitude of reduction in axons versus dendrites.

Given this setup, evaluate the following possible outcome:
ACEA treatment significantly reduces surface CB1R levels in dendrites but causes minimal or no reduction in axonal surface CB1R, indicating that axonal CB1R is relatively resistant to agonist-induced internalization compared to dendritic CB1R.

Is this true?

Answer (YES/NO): NO